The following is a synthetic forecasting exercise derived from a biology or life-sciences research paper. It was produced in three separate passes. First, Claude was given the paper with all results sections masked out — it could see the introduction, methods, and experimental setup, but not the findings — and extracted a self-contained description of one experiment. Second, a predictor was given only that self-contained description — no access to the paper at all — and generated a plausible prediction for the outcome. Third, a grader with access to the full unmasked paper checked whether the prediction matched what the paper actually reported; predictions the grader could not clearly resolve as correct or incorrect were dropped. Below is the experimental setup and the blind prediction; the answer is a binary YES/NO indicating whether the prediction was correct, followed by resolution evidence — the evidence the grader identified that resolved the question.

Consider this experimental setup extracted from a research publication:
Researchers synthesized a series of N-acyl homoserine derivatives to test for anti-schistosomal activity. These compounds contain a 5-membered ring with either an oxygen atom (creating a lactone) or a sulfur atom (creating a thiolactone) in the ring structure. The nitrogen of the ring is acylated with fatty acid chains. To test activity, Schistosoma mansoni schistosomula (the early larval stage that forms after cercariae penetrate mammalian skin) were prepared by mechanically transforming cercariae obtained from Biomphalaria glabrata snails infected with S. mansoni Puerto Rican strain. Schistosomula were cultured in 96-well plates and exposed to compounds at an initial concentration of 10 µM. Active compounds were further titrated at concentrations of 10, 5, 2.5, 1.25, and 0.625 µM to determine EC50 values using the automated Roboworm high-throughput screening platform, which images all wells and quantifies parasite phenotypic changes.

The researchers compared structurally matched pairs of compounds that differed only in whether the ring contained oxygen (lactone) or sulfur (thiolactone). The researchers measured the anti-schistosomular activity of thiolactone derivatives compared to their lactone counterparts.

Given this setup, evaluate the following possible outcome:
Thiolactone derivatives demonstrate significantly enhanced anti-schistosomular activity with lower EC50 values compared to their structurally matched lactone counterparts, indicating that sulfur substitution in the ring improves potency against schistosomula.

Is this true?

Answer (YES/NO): YES